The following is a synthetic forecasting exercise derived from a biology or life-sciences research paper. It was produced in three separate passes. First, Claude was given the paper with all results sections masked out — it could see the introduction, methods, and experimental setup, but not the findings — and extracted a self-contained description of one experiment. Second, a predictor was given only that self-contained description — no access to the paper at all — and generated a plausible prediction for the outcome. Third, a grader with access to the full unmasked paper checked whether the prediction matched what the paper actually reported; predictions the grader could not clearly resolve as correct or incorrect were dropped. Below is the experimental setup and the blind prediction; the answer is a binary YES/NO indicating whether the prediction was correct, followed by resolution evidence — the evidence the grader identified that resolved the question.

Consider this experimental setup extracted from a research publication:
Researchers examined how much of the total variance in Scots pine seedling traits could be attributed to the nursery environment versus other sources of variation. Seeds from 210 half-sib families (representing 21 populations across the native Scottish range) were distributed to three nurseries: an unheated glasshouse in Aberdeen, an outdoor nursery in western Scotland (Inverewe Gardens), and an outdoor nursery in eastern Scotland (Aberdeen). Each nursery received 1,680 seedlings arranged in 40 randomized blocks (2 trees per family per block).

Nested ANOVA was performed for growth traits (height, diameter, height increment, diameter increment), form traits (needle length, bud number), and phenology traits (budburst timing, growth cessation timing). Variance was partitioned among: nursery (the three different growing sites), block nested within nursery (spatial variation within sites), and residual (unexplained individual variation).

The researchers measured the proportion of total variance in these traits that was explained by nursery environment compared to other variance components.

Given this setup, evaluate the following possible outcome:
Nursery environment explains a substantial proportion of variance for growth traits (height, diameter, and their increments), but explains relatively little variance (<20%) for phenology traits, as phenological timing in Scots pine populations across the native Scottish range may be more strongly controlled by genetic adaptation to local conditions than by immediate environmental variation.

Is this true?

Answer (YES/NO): NO